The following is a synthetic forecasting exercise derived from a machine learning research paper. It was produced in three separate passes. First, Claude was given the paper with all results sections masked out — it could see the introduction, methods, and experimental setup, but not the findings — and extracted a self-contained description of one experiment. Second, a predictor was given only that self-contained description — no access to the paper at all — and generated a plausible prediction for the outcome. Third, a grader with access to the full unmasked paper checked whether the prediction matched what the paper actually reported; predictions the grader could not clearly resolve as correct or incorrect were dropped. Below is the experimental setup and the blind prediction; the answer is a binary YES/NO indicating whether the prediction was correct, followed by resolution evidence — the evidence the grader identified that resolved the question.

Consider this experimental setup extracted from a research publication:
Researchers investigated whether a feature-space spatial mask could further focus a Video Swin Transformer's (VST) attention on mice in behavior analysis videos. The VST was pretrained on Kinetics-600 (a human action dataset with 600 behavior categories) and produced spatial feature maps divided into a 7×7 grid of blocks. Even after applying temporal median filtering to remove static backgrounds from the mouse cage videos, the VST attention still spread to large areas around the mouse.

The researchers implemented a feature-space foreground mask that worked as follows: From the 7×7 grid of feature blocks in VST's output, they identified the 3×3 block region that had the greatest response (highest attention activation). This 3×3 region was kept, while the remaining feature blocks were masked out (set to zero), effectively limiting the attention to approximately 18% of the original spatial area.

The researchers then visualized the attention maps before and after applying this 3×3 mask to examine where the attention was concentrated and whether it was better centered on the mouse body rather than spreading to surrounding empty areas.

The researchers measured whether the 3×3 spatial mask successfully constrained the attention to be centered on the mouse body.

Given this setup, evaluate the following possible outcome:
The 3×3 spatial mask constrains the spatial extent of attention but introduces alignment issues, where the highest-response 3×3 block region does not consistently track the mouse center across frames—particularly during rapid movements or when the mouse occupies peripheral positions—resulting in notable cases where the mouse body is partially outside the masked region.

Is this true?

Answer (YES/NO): NO